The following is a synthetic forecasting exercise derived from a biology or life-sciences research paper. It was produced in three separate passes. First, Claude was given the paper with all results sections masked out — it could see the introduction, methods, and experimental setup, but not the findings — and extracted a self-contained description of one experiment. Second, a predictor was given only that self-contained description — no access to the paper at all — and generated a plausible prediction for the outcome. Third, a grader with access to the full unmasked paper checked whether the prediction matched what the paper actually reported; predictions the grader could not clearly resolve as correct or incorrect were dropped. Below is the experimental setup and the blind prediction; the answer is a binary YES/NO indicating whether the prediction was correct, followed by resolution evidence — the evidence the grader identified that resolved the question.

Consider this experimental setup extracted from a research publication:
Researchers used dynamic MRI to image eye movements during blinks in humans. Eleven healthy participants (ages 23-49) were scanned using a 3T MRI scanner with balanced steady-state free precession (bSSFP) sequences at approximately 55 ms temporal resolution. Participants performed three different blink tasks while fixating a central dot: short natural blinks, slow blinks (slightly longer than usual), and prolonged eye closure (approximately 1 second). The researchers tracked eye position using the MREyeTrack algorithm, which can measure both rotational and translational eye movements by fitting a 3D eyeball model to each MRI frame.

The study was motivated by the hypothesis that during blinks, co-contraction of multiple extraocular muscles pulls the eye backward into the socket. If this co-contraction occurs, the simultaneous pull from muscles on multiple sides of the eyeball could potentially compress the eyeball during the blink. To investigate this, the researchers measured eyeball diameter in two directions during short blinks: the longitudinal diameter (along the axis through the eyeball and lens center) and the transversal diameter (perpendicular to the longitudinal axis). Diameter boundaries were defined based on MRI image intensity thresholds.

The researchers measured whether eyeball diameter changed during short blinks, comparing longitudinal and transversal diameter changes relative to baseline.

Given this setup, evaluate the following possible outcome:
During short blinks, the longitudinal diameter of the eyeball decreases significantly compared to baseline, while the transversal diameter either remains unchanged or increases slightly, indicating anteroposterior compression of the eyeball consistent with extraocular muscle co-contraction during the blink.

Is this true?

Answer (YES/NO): NO